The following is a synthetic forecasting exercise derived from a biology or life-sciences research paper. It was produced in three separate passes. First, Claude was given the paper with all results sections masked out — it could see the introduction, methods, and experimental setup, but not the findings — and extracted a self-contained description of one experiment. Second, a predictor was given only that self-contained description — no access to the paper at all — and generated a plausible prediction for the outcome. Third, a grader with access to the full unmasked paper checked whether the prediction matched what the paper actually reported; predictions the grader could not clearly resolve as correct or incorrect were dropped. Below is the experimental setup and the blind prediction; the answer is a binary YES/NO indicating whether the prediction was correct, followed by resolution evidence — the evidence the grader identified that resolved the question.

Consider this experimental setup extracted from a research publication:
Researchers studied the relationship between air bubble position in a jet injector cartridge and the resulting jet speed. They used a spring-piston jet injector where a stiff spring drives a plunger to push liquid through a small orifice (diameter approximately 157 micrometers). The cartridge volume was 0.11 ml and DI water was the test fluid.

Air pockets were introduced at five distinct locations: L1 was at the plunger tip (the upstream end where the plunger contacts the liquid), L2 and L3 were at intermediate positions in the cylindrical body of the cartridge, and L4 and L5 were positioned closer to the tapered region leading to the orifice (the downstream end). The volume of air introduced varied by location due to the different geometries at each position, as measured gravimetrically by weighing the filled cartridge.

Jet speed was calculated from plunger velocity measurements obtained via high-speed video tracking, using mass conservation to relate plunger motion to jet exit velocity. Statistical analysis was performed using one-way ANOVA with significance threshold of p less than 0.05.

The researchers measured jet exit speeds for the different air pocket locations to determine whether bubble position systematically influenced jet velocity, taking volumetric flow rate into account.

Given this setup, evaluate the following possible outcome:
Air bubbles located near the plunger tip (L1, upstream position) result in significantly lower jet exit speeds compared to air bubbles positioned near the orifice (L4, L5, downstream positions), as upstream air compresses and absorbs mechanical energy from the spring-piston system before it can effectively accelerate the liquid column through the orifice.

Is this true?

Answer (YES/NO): NO